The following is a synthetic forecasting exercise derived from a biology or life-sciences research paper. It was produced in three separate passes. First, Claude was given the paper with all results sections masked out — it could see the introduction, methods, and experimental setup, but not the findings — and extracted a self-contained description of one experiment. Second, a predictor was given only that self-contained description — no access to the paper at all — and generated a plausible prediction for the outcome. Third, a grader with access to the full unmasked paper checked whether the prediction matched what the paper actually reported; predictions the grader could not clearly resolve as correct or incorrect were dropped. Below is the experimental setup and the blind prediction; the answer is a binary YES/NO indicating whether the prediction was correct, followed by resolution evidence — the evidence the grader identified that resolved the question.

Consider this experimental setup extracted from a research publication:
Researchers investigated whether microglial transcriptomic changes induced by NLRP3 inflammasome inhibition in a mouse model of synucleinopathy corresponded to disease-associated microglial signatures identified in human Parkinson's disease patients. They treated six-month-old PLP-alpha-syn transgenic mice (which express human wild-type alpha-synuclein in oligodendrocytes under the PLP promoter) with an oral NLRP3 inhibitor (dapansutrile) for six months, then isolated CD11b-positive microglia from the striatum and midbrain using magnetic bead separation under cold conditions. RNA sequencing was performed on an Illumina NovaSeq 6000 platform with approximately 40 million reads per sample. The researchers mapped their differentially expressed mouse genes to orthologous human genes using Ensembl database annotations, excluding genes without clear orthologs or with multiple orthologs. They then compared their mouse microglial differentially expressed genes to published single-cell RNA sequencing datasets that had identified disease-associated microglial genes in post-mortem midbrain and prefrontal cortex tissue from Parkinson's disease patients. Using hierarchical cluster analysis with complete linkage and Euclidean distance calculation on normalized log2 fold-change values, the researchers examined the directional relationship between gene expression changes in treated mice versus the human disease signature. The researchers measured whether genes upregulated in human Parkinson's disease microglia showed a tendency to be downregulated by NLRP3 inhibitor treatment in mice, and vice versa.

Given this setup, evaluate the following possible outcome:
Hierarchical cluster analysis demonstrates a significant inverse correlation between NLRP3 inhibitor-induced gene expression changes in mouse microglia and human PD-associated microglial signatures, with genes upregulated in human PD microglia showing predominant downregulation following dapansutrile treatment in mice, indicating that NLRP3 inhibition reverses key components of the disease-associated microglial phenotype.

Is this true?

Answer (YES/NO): YES